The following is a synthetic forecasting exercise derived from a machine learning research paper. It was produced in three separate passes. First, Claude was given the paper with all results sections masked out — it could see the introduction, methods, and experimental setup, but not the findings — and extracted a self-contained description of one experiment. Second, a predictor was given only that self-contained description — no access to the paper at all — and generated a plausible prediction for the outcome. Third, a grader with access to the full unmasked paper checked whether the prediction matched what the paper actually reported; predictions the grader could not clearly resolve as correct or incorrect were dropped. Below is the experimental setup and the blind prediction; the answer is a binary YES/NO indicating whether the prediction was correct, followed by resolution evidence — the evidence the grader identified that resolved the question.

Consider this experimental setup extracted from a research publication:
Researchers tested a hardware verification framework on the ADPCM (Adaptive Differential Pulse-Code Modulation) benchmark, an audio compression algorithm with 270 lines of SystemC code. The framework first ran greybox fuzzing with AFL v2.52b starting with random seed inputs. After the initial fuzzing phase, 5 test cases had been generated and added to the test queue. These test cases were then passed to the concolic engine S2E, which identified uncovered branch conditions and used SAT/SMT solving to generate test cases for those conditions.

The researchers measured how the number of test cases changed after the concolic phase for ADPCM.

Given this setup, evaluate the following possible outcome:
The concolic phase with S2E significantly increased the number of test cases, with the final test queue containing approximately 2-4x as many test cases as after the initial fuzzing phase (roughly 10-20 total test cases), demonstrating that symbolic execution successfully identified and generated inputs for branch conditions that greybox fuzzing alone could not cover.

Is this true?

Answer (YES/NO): YES